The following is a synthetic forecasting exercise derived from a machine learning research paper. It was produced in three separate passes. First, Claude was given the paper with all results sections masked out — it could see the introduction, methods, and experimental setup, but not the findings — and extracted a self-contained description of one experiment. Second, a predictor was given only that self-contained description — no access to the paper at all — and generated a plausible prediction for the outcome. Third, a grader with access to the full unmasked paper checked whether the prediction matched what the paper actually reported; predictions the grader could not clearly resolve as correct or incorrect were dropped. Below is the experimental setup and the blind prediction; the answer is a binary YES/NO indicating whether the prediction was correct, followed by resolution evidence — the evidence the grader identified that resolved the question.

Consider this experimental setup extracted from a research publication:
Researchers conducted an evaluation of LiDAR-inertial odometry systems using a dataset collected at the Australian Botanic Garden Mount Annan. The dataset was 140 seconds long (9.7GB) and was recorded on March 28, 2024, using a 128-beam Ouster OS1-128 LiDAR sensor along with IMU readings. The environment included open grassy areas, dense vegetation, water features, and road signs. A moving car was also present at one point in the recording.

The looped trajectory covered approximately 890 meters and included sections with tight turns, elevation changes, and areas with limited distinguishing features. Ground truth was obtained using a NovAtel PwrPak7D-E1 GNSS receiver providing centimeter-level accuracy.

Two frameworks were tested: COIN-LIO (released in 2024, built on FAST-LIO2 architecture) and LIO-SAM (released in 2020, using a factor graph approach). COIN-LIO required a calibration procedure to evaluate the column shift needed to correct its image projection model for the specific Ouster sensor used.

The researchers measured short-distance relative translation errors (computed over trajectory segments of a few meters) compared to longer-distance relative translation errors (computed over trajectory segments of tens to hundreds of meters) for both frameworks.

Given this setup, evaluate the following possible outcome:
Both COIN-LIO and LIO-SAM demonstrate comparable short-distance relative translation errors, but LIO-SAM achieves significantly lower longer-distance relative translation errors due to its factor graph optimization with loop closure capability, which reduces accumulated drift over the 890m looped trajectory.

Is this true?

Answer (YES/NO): NO